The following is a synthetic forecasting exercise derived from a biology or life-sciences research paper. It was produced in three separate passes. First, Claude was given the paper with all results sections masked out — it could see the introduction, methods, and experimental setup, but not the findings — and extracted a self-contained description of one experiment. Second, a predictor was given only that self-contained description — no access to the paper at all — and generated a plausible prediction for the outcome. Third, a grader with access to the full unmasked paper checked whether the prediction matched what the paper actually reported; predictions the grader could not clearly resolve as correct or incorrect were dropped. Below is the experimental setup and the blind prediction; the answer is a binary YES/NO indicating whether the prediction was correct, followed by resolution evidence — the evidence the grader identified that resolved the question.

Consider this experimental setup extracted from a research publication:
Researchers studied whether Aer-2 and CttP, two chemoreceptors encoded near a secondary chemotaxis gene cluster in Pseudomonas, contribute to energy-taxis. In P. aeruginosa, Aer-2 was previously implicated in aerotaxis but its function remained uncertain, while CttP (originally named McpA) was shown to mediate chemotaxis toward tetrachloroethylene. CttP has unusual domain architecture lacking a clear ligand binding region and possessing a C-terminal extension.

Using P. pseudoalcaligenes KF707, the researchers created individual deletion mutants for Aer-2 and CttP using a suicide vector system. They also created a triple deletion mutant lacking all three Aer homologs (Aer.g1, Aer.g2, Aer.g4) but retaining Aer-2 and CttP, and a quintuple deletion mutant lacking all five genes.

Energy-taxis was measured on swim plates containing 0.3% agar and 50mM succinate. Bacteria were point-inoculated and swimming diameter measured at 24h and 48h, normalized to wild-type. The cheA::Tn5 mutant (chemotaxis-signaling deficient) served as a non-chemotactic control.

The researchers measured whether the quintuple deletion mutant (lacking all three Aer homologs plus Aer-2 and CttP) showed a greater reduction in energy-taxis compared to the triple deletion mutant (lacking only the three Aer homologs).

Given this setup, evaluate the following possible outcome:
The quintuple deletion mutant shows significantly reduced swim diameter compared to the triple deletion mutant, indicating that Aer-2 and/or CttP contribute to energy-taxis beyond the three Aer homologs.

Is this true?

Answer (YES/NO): NO